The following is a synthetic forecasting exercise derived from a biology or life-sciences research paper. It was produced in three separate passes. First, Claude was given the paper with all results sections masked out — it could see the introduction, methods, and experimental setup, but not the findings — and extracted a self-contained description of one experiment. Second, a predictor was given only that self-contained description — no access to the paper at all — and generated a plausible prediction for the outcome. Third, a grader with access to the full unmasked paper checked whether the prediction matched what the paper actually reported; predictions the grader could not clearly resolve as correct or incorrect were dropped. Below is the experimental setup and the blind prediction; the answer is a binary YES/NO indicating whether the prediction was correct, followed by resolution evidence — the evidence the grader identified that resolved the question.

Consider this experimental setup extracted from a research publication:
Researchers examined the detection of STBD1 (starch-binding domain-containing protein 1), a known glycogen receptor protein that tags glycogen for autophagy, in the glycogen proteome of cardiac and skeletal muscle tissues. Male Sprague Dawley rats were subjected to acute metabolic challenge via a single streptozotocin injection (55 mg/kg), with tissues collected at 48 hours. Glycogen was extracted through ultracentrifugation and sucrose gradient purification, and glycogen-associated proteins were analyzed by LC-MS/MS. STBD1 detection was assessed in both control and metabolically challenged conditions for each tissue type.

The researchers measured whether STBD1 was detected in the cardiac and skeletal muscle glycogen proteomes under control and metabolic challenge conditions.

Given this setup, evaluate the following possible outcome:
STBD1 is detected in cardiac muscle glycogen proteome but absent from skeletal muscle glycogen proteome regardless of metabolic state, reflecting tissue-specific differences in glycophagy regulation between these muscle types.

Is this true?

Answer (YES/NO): NO